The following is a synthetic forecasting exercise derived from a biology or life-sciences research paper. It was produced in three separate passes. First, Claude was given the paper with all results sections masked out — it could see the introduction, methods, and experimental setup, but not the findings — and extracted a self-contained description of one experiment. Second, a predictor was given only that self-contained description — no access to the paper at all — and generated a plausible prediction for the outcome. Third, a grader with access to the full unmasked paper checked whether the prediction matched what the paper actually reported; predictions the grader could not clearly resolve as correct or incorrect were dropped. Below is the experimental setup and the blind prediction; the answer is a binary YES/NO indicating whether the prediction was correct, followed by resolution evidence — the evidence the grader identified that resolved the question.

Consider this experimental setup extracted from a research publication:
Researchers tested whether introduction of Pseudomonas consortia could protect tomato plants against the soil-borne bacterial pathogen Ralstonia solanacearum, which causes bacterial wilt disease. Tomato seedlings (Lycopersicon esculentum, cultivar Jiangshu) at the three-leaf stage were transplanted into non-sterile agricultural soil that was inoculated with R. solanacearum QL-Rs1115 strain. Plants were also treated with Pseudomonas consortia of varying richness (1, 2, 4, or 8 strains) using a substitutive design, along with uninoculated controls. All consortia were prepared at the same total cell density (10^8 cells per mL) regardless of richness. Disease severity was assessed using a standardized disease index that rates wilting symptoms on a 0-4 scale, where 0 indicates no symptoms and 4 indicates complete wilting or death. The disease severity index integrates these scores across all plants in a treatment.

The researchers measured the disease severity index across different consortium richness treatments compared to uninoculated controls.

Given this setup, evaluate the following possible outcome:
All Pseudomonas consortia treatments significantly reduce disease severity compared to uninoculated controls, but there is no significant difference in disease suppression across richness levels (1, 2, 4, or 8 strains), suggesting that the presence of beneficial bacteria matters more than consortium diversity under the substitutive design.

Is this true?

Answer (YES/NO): NO